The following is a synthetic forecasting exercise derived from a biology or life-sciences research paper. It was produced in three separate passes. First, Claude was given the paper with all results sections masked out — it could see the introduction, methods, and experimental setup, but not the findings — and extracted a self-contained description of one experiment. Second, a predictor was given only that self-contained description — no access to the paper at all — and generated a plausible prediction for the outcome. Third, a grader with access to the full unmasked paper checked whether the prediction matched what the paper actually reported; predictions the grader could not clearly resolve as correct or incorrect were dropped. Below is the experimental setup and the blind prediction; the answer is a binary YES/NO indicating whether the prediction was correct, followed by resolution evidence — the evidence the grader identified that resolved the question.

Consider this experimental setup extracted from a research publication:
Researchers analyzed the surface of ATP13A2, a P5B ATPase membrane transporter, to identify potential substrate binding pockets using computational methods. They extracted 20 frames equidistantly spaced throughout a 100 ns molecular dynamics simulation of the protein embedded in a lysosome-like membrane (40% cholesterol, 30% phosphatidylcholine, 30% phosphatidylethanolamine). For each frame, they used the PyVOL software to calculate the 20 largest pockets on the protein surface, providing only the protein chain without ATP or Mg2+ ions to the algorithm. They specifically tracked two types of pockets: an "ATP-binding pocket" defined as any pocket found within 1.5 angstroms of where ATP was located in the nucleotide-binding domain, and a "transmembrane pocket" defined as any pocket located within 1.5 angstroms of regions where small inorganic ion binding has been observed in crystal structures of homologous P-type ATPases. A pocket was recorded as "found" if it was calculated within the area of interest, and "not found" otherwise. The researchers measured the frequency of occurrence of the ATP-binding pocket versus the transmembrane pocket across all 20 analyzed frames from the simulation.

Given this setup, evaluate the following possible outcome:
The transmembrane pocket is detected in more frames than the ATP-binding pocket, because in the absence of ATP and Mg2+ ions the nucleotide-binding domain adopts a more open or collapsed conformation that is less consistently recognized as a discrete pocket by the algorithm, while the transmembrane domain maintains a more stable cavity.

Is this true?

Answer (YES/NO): YES